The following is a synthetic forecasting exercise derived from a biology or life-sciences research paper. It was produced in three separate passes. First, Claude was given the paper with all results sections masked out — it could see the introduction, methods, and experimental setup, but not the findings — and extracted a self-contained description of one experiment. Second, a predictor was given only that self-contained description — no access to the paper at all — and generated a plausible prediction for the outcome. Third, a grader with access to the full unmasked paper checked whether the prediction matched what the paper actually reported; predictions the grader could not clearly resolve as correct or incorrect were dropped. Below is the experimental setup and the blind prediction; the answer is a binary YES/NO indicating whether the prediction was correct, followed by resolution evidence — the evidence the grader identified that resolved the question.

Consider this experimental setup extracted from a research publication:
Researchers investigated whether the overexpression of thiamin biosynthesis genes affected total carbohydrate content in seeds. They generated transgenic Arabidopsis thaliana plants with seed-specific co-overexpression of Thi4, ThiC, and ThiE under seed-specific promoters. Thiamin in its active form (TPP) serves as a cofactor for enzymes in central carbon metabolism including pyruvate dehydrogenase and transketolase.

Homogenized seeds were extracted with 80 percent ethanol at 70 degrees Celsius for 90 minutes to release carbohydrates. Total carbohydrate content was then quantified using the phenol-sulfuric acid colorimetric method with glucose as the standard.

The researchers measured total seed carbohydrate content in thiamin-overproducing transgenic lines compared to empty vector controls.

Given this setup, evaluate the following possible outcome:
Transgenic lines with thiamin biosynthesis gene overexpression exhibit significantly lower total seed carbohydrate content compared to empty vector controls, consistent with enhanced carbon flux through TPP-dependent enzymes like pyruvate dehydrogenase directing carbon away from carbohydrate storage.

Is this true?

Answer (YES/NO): NO